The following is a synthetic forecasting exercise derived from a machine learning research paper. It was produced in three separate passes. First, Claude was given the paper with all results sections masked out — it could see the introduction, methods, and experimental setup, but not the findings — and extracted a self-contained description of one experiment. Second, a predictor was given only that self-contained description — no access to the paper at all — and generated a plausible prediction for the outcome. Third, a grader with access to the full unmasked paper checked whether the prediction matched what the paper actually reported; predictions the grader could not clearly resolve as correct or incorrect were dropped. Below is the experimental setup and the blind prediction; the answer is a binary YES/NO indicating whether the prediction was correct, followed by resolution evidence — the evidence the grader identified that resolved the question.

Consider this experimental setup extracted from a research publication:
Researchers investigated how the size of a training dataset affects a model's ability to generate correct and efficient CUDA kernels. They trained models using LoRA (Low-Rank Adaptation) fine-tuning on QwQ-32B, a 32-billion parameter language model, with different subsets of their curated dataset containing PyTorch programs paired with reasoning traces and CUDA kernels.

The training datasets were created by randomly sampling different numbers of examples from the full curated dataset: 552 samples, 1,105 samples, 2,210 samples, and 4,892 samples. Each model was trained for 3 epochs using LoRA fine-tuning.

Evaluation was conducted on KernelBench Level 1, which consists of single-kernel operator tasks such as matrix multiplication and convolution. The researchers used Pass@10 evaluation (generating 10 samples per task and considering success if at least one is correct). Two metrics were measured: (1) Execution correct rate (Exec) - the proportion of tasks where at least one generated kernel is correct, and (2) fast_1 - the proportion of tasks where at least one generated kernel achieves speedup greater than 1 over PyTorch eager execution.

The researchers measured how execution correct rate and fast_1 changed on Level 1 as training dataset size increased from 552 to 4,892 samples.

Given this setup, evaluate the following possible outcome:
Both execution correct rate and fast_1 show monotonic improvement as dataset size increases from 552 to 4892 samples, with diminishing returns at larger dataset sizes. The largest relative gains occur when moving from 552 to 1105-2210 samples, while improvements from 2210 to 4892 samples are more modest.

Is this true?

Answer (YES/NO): NO